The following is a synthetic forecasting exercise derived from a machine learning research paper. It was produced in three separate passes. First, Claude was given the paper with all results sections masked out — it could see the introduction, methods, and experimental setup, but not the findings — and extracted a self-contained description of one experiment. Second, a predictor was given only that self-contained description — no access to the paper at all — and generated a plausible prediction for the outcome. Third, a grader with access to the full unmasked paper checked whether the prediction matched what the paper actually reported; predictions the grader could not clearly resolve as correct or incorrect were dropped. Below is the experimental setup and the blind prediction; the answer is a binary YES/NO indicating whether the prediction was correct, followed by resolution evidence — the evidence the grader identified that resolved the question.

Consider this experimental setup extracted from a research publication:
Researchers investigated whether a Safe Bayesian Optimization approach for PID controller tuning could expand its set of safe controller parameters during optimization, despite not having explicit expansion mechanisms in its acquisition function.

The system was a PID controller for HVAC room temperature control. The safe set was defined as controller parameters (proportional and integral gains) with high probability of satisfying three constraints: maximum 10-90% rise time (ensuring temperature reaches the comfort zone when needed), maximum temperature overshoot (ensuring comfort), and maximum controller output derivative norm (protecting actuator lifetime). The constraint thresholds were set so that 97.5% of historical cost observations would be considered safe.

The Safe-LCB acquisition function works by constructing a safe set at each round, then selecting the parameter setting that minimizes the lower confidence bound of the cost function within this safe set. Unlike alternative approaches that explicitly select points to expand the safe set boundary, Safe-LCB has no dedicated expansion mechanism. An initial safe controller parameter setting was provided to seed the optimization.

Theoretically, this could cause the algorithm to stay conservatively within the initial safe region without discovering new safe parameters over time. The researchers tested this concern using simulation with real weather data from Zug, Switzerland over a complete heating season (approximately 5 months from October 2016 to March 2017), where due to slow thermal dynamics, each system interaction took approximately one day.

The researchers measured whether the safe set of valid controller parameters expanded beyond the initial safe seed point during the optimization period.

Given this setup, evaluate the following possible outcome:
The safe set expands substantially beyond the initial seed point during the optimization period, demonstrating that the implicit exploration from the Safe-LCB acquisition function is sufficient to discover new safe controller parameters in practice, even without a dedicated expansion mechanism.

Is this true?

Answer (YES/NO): YES